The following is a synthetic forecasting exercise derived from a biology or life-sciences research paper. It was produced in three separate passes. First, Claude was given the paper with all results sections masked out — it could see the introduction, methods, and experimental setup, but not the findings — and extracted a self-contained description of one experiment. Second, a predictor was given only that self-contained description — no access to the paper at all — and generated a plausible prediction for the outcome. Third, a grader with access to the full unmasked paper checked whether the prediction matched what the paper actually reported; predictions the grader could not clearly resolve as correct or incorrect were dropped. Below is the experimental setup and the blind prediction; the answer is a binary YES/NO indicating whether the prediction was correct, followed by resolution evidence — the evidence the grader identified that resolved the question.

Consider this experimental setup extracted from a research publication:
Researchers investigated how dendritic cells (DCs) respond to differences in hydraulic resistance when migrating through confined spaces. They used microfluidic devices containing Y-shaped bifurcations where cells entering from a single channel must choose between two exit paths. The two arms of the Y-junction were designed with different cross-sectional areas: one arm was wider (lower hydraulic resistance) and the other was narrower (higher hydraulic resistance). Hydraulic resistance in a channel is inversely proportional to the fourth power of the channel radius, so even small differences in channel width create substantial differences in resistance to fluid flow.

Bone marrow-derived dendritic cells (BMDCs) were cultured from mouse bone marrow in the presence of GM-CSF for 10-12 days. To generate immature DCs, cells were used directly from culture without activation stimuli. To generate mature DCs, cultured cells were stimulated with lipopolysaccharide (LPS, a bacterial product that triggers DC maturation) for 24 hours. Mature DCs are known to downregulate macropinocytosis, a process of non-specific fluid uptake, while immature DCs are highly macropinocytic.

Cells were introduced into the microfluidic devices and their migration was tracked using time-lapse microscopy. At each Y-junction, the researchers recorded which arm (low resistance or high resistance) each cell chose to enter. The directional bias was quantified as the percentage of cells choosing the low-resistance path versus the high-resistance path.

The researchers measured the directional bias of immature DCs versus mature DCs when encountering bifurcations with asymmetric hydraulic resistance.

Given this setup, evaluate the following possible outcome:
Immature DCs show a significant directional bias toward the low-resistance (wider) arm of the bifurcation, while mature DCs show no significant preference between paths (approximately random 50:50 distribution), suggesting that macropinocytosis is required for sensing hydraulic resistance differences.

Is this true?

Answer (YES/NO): NO